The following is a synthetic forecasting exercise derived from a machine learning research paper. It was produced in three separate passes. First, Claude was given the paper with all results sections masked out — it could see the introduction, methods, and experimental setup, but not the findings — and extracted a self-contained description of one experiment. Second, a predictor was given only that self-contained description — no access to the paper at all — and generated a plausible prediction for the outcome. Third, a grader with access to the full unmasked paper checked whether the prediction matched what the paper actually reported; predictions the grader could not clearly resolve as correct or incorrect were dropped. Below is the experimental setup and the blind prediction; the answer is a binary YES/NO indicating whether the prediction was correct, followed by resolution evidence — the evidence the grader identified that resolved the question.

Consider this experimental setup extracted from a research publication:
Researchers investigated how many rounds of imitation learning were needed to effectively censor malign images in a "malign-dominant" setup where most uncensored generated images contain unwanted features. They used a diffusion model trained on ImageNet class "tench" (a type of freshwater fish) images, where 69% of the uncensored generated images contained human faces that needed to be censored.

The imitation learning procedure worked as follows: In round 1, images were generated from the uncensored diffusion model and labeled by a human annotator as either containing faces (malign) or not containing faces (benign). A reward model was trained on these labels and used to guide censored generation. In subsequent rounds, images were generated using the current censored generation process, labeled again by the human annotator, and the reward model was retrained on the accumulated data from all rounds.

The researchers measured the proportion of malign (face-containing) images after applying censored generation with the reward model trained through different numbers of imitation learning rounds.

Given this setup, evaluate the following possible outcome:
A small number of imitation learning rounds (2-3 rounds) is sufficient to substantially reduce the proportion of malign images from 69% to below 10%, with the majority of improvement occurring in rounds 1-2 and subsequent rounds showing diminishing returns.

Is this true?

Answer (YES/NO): YES